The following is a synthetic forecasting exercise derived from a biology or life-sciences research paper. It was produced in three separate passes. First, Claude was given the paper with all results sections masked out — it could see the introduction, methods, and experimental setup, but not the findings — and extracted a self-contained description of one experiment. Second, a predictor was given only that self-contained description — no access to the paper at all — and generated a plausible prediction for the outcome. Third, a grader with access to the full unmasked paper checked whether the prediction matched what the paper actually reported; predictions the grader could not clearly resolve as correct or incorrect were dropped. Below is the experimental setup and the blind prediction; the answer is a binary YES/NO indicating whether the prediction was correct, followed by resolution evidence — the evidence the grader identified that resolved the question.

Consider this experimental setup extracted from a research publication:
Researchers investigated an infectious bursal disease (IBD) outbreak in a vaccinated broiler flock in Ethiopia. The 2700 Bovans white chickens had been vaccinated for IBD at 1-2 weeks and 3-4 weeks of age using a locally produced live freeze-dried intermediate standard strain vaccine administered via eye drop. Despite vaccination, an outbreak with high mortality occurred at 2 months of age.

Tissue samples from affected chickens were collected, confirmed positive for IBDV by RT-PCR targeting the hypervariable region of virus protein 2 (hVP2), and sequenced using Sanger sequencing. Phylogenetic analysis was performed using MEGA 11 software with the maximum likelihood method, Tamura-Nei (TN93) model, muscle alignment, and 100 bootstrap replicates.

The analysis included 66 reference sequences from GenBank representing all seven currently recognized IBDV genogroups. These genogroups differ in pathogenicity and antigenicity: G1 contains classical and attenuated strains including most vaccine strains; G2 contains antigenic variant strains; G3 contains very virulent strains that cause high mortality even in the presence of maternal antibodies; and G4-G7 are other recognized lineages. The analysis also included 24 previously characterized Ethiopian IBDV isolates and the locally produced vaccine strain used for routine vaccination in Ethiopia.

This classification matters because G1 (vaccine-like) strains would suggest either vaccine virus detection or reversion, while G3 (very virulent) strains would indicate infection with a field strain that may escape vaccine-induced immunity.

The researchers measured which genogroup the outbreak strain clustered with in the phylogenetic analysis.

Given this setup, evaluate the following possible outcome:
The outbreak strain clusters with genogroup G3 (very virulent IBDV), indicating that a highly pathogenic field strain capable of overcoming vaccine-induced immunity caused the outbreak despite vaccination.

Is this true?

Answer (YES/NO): YES